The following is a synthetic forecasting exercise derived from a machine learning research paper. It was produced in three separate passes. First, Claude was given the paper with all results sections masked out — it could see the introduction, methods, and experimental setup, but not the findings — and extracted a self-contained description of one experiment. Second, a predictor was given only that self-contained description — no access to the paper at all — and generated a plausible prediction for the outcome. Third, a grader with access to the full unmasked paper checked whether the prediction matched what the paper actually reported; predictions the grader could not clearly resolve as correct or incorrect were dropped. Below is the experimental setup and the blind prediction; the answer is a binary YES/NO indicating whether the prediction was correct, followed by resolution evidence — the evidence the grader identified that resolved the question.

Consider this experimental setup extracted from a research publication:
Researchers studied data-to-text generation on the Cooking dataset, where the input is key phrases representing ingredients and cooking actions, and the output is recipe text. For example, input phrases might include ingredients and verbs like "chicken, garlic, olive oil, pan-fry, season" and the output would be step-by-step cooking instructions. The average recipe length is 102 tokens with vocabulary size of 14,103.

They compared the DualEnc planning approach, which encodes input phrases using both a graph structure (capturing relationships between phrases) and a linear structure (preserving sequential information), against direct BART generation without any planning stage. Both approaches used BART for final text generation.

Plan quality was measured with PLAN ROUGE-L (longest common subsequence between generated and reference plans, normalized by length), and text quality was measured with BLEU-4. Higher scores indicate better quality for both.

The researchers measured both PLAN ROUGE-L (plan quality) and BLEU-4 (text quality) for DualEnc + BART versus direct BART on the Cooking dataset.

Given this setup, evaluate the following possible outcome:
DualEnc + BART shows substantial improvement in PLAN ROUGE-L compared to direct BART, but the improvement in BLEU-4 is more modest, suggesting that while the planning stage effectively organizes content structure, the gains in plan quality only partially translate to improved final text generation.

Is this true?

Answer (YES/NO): NO